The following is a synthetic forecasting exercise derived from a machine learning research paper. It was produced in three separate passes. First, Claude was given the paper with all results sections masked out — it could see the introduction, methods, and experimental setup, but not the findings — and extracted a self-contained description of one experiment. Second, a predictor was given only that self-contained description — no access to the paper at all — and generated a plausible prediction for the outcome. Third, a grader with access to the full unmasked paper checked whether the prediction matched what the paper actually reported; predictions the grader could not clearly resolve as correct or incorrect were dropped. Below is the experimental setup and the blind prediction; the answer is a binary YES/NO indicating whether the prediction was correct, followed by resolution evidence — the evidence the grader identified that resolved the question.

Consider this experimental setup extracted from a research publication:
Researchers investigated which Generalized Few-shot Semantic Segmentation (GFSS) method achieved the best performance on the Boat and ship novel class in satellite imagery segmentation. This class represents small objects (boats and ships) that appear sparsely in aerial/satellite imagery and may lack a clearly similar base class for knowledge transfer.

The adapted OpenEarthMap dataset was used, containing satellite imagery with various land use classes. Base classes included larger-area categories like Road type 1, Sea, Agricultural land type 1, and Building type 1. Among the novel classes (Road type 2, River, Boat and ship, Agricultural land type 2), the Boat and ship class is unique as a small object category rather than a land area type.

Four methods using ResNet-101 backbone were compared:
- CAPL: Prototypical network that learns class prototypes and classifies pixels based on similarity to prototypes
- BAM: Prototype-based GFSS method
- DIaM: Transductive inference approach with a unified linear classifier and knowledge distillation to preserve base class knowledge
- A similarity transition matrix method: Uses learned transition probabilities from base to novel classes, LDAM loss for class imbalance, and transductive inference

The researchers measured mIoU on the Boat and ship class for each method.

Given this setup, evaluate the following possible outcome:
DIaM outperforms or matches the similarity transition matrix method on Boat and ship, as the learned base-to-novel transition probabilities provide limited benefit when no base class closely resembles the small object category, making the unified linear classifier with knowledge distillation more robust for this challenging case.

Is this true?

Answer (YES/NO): YES